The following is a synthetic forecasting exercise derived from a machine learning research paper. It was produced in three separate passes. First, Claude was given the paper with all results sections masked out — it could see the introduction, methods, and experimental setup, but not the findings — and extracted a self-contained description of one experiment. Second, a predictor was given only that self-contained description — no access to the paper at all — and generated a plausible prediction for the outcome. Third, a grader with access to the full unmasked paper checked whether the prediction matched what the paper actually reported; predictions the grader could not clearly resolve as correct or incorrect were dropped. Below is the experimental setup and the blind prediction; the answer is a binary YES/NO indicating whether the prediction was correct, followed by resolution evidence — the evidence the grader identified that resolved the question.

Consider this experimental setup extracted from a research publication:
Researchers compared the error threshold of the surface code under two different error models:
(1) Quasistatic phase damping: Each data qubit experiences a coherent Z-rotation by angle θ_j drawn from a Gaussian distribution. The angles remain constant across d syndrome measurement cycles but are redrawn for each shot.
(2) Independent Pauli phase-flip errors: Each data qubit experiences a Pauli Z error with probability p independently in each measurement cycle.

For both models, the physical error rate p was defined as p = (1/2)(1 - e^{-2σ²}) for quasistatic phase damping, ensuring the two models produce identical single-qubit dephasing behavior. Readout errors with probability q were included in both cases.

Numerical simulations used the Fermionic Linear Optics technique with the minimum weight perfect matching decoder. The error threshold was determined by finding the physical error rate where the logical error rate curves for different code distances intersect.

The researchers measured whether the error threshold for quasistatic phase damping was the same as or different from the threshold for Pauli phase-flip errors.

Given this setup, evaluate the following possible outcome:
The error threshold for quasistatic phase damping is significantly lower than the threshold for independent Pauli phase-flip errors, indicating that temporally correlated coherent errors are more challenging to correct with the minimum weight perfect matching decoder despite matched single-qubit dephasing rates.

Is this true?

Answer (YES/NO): NO